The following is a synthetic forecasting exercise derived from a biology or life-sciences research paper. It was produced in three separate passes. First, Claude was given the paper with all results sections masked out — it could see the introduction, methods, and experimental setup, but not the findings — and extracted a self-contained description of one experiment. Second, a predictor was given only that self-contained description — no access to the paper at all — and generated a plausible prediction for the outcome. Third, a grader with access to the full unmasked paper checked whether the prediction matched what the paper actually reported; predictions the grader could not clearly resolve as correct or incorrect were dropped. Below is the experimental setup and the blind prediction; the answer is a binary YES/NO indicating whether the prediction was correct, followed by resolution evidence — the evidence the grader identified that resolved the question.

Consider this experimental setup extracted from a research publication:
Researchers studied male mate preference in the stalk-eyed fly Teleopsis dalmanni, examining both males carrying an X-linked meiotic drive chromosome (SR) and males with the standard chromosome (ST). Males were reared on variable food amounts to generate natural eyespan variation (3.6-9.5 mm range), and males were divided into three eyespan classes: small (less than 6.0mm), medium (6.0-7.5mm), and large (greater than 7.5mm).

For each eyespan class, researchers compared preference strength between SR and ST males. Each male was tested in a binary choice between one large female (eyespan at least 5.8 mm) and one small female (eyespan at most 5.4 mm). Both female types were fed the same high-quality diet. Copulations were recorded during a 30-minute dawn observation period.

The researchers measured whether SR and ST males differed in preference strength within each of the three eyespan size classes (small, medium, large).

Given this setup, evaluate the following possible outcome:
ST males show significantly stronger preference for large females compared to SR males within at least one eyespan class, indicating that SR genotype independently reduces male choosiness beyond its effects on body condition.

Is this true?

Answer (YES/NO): NO